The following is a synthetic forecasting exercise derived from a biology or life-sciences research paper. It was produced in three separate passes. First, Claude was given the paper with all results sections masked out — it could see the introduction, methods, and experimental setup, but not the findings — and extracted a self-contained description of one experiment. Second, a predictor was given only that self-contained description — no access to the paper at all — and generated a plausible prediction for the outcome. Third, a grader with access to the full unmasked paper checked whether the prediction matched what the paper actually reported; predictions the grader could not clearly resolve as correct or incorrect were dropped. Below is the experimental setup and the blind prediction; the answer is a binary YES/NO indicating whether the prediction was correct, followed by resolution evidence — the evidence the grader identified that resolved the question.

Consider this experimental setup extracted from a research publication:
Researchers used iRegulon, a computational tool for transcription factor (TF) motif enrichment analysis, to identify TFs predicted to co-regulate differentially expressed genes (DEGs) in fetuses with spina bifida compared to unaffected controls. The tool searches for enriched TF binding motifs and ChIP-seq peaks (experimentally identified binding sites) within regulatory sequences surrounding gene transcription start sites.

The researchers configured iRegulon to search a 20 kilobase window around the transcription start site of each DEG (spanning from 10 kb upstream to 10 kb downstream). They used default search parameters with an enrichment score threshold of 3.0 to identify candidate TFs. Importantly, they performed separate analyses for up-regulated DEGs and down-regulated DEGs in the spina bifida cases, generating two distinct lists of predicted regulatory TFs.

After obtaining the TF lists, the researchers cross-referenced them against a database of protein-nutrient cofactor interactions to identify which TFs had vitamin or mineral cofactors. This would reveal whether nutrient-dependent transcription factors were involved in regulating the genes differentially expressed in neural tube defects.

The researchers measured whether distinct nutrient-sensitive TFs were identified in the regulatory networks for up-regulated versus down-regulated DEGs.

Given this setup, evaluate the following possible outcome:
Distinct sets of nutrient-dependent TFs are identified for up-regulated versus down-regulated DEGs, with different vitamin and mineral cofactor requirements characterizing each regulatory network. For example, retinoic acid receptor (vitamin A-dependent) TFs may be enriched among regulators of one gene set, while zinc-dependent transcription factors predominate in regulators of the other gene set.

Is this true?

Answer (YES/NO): YES